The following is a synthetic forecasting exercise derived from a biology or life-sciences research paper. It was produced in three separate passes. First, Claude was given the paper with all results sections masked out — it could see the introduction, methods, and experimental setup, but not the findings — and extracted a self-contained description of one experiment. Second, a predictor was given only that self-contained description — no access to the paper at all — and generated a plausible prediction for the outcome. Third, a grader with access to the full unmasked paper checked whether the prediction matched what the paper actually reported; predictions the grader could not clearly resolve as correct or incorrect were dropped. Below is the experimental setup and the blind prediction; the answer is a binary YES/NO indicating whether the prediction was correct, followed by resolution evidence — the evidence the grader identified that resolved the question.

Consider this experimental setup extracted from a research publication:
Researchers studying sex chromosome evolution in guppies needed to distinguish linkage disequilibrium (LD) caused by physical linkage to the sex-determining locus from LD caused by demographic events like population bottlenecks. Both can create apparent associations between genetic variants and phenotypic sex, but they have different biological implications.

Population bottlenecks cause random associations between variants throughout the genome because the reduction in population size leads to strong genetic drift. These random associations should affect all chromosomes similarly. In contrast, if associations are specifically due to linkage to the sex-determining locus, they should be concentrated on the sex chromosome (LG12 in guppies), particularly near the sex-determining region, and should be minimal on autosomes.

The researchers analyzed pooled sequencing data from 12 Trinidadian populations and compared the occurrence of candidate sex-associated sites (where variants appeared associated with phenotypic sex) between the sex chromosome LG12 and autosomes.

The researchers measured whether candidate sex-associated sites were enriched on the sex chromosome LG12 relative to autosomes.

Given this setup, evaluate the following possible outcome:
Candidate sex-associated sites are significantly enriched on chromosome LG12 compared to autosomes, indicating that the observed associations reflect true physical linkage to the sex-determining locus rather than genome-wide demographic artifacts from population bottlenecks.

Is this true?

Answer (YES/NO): YES